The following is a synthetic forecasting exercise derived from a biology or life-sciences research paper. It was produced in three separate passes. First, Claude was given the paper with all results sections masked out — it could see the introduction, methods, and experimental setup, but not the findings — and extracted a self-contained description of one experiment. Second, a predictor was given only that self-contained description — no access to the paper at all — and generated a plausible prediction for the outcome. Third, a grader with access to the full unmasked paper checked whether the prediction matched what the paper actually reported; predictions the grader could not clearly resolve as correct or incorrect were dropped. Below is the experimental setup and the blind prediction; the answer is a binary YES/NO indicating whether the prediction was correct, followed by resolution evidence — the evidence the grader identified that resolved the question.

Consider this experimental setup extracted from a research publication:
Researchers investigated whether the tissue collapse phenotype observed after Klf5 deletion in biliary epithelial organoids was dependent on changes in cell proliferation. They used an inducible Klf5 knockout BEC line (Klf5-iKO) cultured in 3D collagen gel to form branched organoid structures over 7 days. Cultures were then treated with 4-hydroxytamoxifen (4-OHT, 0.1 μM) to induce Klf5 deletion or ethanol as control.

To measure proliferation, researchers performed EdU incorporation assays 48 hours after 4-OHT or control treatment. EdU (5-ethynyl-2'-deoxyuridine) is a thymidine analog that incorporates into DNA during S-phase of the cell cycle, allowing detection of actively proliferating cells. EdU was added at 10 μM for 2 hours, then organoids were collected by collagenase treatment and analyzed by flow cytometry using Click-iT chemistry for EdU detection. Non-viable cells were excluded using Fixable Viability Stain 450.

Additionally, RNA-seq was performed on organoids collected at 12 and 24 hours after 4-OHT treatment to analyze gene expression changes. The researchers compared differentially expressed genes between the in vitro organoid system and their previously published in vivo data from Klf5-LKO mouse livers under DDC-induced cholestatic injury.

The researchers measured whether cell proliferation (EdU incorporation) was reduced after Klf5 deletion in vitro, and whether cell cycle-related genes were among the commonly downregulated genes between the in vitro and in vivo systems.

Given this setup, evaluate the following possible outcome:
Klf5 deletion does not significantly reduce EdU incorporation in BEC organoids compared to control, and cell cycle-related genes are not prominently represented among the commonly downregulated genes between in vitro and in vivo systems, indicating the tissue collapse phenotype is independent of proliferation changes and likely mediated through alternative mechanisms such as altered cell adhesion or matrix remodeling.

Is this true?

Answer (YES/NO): YES